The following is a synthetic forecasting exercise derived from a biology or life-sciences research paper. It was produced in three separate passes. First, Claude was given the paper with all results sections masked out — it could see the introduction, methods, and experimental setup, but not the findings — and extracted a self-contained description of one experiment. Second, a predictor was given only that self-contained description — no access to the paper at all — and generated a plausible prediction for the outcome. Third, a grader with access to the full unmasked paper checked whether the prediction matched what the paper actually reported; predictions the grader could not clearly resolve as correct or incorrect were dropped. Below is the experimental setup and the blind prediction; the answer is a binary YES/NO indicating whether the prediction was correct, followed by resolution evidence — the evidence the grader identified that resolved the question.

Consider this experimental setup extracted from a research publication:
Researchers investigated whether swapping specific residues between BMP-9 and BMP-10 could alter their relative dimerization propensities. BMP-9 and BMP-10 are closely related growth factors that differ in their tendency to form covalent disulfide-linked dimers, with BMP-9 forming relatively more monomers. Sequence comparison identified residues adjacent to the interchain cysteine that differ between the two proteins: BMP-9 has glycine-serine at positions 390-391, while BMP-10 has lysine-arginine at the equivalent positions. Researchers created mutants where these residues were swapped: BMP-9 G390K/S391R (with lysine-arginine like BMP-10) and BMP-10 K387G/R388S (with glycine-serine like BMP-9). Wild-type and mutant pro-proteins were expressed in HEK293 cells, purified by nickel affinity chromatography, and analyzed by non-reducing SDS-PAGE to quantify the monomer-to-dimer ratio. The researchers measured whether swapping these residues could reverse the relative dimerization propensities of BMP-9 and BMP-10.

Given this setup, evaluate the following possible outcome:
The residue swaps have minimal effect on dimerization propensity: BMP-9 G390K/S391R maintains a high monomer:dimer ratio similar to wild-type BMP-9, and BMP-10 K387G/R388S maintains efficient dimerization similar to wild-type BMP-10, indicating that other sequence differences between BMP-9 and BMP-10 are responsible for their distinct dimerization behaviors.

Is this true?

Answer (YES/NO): NO